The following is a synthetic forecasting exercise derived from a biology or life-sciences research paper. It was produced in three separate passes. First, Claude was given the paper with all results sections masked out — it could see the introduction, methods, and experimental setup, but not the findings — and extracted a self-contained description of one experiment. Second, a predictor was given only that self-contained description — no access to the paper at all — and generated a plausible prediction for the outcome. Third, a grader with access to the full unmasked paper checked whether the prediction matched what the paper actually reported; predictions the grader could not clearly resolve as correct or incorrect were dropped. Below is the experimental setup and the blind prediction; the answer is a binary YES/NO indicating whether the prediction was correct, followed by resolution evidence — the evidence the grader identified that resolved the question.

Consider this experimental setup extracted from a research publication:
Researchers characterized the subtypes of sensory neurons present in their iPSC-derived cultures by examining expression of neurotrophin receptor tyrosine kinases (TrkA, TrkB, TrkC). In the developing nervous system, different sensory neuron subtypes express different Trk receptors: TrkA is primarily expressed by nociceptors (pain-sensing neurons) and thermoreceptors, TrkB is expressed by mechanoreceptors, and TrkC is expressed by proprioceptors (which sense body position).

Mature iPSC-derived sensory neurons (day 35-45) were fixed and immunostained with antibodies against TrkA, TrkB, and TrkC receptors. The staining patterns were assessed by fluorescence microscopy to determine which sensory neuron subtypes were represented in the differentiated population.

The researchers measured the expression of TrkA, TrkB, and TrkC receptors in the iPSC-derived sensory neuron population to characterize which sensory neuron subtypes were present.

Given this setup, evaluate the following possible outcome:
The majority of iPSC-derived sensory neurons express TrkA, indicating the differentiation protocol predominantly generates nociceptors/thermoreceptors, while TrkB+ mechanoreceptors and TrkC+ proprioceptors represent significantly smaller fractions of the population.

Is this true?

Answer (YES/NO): NO